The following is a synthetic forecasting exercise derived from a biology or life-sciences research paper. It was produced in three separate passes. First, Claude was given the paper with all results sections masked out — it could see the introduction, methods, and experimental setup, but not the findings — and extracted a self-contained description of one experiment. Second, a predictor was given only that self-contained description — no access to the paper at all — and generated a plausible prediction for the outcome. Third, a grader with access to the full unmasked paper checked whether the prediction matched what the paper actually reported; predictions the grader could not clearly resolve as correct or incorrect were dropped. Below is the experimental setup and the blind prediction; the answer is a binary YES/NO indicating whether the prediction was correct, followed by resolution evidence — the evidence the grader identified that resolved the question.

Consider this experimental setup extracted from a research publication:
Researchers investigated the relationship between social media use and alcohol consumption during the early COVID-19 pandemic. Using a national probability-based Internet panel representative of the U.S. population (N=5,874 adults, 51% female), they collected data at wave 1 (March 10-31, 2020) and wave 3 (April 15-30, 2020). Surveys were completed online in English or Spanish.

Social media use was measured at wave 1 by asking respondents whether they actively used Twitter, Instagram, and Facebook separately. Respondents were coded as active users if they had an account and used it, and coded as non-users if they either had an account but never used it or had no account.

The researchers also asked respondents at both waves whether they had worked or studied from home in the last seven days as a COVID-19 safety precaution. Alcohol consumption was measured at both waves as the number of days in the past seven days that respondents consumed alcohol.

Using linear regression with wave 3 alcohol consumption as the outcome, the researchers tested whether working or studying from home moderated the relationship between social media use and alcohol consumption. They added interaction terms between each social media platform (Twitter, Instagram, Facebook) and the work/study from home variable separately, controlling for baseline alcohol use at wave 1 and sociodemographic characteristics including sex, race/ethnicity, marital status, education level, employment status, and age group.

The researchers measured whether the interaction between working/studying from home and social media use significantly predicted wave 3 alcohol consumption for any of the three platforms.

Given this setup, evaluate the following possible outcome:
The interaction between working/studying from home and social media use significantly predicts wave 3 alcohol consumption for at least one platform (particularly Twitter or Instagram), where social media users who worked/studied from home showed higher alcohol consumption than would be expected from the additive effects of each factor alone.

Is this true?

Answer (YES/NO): YES